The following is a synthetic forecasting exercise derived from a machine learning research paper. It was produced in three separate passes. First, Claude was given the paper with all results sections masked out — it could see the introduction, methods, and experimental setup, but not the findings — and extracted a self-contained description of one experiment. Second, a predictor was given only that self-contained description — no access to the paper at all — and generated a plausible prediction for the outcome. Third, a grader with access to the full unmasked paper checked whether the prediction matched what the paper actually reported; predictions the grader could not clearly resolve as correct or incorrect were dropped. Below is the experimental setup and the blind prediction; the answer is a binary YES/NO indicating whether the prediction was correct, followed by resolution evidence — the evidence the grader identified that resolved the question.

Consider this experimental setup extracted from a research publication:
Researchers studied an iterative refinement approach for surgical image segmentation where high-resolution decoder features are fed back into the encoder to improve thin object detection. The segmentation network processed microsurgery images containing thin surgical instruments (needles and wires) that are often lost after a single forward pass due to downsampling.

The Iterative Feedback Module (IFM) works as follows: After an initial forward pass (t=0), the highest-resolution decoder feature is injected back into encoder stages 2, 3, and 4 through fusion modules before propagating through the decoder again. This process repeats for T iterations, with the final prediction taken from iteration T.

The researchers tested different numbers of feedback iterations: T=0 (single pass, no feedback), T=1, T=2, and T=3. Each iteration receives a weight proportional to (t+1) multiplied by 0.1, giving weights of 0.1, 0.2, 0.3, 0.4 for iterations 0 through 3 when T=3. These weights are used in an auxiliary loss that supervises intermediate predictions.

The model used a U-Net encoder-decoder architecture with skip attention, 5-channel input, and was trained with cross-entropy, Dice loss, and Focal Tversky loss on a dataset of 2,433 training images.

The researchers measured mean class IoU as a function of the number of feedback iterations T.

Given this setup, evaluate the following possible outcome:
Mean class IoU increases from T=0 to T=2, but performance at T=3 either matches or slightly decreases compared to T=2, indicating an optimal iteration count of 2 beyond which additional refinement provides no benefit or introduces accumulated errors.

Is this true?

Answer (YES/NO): NO